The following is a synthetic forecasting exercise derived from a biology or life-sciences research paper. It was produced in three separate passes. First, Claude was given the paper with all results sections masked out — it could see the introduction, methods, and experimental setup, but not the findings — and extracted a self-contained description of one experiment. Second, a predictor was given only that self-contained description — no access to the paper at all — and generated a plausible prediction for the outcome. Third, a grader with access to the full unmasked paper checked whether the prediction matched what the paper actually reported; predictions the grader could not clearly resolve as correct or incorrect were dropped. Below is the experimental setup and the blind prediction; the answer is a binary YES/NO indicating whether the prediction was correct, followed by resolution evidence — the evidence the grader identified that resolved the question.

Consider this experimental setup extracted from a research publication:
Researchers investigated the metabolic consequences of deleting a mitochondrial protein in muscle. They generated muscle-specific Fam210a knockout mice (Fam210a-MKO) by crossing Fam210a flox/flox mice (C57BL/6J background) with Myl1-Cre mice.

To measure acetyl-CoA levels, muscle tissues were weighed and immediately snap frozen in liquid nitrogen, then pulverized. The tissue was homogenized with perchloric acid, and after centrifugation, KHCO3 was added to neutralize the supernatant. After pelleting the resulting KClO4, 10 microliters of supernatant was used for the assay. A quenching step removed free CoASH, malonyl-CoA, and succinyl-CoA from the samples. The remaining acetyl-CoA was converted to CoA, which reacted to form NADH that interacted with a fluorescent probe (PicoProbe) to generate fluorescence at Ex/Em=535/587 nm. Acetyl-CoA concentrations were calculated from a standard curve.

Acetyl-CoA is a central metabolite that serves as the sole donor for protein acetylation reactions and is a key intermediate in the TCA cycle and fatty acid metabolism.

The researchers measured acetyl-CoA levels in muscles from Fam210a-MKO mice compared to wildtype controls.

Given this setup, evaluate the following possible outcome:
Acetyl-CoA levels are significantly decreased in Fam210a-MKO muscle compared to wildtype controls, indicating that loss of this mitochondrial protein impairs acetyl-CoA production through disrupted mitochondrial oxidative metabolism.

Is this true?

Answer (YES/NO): NO